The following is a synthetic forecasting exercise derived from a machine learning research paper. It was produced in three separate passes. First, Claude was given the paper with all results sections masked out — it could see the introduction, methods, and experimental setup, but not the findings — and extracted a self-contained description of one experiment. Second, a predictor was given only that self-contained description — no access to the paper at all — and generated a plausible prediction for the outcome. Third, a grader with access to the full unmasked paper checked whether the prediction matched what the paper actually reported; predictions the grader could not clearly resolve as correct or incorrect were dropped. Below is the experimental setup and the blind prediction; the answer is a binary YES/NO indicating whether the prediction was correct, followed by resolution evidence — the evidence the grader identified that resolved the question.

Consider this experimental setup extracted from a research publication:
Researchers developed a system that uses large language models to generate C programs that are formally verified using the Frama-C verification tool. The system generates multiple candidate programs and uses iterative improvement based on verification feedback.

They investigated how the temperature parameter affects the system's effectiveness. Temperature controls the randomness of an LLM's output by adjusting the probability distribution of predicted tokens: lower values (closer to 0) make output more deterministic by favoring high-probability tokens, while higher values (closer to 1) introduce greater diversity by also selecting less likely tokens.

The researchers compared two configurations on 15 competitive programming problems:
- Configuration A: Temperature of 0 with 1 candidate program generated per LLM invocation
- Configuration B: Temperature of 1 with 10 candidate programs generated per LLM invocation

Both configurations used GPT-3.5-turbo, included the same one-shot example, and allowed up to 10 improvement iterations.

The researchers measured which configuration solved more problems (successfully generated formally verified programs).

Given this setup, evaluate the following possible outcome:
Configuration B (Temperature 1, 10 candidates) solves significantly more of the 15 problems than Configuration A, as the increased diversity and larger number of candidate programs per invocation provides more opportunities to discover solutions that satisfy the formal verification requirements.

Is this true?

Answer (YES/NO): YES